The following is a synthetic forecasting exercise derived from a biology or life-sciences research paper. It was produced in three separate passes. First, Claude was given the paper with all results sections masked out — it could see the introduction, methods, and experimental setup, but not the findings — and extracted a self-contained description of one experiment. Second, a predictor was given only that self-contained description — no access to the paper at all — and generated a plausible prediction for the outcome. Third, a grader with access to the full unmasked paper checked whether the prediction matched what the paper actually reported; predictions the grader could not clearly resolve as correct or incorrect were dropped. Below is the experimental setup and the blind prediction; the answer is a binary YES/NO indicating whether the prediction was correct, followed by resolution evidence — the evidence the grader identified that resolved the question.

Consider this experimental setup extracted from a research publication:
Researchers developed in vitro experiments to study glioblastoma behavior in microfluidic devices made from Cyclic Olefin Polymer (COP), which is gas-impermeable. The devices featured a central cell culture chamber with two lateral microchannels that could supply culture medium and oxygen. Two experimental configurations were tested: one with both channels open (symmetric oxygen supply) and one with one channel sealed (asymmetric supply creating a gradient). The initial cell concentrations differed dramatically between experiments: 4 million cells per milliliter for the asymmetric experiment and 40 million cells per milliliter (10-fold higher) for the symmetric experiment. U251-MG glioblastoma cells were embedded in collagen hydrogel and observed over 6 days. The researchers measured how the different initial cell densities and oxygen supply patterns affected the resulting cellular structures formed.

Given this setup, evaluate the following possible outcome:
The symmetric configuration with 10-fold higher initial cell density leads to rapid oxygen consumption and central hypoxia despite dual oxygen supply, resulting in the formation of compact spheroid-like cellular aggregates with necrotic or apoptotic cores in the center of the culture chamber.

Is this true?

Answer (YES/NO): NO